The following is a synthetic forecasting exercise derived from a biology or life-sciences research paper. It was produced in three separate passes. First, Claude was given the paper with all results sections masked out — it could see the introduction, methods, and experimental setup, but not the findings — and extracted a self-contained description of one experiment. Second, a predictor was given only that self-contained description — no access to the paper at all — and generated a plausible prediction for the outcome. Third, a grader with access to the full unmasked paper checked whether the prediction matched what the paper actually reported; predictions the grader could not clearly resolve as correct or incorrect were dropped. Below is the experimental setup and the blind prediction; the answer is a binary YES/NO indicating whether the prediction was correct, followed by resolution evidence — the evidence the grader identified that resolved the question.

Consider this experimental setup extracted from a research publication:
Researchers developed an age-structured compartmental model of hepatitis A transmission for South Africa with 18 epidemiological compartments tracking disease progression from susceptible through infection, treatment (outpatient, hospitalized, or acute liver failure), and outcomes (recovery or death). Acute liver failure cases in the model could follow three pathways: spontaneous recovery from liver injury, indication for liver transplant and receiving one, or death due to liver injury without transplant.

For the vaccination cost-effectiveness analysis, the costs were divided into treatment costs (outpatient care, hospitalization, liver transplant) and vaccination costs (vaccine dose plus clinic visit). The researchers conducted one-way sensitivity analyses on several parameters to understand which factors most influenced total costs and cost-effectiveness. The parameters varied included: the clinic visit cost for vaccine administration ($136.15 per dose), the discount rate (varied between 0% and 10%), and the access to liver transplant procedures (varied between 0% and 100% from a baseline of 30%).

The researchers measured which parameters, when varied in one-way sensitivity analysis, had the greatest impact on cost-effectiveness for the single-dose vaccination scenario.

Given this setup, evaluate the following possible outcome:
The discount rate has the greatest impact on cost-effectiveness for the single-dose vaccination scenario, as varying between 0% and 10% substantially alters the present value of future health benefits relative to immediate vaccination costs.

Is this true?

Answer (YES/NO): NO